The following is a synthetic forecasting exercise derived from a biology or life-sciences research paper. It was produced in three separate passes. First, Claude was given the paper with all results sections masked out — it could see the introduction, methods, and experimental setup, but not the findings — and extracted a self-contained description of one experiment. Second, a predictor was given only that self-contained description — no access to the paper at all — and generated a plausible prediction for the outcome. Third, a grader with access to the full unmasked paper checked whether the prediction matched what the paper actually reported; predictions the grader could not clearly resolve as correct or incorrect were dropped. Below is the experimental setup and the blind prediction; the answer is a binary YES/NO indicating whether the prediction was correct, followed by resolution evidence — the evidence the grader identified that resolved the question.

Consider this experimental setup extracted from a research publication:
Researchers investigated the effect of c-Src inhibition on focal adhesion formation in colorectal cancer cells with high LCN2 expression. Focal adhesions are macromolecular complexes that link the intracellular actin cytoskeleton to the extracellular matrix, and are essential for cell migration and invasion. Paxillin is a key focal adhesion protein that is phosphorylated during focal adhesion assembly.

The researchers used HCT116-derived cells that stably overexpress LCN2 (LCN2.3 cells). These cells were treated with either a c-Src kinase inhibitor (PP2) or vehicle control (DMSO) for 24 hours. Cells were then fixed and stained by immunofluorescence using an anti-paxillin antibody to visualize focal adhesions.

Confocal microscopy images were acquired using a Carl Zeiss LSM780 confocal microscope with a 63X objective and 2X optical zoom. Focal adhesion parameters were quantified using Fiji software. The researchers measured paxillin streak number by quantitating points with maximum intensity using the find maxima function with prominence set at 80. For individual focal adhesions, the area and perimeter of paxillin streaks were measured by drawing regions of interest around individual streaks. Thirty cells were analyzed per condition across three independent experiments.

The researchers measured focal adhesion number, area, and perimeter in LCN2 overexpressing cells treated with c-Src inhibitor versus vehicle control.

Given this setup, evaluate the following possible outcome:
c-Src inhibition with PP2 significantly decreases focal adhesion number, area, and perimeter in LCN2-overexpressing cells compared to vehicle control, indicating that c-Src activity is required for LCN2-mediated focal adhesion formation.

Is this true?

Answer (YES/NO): YES